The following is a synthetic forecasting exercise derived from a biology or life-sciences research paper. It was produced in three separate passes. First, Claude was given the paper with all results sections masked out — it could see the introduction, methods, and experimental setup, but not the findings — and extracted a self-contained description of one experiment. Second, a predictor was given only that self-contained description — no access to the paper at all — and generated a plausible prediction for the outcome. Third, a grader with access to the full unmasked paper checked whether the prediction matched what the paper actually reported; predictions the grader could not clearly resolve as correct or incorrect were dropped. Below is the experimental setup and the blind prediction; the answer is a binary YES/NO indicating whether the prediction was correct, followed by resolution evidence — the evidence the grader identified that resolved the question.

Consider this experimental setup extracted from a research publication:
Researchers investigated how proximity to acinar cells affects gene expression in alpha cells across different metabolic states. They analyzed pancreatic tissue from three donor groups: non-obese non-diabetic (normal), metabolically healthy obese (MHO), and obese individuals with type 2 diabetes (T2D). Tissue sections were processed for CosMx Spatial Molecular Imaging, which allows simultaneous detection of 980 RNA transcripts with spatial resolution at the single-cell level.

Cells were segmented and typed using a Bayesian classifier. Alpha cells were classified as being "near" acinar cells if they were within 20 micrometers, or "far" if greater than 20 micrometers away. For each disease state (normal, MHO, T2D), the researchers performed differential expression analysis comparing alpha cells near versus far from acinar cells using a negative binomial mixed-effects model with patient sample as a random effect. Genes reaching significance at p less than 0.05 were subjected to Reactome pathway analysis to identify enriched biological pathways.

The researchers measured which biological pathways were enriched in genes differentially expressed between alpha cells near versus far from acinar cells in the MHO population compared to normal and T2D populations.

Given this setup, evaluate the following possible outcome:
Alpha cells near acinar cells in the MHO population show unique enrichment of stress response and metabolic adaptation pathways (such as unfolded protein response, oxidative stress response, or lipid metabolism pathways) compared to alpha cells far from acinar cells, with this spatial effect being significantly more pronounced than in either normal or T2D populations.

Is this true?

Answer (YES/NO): NO